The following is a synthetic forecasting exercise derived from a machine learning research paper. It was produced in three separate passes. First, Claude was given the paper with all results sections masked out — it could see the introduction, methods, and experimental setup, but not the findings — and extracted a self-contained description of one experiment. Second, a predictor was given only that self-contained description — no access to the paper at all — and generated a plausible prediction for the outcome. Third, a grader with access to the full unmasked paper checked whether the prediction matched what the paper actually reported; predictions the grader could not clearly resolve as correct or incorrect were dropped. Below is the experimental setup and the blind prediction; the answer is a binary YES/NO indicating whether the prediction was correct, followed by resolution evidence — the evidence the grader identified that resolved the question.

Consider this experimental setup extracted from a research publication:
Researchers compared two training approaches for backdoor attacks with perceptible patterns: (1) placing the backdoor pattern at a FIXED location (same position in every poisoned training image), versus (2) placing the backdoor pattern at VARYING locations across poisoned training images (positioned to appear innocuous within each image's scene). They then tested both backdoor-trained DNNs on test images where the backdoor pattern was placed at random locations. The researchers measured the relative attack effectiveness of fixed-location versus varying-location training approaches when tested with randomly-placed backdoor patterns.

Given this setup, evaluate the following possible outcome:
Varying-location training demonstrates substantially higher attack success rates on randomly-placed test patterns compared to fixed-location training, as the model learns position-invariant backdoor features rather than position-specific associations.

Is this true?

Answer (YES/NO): YES